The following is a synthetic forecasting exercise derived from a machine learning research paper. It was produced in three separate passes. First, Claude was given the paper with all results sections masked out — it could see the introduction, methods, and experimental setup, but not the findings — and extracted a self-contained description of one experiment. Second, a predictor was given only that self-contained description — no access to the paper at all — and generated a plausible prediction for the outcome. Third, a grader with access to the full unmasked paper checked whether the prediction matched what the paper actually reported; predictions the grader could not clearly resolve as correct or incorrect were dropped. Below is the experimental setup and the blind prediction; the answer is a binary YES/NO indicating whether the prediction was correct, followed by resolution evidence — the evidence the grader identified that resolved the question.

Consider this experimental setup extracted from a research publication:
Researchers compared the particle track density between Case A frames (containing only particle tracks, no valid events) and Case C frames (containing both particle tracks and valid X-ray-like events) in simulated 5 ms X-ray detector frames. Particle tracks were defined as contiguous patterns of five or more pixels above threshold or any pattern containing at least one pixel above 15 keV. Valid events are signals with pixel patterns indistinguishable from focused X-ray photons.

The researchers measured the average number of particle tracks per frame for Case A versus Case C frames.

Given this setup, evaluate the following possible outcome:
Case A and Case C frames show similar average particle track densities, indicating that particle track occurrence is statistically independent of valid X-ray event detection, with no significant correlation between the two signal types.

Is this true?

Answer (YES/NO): NO